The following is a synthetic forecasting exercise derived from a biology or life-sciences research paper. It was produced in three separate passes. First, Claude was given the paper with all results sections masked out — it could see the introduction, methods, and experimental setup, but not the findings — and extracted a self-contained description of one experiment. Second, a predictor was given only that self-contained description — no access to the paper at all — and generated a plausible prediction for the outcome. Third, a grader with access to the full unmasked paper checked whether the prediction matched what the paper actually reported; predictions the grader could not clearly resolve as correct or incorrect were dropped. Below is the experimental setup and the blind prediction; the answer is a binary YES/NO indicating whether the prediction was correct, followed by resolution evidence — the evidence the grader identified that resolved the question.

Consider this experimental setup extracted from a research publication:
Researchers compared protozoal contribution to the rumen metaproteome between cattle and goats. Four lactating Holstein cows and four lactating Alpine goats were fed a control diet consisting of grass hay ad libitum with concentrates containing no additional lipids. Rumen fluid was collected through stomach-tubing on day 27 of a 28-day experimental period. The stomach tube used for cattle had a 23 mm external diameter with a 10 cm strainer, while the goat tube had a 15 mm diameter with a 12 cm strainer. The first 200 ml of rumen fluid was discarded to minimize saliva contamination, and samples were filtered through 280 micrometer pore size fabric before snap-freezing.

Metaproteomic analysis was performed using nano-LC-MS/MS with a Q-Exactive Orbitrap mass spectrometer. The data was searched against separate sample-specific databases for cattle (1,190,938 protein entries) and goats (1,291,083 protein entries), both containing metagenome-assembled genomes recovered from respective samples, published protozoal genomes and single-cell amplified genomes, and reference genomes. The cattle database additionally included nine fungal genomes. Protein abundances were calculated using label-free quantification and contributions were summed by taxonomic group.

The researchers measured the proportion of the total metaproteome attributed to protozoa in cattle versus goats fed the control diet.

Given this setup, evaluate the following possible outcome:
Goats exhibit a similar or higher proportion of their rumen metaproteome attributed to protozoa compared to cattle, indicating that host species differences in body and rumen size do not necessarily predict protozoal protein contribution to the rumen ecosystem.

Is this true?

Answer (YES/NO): YES